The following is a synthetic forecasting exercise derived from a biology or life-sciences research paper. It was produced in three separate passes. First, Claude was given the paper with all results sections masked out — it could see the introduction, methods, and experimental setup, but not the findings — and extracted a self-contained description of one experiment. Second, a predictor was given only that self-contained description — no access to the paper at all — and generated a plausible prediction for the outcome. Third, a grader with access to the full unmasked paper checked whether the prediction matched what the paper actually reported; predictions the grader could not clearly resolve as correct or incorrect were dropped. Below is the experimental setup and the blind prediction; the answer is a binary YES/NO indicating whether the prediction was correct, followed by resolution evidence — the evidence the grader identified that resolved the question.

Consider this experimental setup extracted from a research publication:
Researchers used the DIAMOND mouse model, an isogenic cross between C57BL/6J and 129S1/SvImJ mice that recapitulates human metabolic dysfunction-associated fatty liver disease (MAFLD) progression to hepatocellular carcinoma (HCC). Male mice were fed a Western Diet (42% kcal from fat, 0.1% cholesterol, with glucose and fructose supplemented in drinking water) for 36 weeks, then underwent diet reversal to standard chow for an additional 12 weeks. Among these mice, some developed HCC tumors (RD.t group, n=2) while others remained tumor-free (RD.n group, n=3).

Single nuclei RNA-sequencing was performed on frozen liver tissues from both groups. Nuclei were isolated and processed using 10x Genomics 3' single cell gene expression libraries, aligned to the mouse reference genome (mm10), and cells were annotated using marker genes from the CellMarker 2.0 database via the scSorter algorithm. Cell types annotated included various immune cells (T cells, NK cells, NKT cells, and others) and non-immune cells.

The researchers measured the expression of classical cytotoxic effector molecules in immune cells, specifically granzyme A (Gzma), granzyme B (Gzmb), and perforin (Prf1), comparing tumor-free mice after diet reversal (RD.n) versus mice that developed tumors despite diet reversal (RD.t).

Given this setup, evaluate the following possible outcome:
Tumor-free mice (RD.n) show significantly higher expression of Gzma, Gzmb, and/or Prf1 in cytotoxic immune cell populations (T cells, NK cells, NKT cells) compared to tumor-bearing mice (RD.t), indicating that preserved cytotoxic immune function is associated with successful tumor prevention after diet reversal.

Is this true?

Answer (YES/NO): NO